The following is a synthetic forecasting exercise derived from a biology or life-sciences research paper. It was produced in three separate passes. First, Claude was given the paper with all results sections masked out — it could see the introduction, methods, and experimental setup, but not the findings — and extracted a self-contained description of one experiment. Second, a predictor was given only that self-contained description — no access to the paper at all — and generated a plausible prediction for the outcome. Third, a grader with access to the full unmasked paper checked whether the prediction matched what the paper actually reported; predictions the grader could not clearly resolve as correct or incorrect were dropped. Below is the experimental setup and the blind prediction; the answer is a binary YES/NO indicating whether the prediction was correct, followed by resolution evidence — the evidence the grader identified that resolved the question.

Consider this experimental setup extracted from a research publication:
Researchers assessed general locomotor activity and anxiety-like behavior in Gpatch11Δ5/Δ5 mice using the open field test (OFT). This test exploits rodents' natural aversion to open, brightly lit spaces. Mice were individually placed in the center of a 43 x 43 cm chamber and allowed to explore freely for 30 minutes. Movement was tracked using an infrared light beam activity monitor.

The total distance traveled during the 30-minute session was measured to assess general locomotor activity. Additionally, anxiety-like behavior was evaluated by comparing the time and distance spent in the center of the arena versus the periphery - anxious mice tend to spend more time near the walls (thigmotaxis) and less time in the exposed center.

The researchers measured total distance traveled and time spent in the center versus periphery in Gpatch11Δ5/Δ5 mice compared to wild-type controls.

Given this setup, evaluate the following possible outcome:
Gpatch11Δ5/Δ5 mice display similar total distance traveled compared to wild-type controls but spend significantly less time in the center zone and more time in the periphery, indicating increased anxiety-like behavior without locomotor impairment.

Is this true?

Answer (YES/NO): NO